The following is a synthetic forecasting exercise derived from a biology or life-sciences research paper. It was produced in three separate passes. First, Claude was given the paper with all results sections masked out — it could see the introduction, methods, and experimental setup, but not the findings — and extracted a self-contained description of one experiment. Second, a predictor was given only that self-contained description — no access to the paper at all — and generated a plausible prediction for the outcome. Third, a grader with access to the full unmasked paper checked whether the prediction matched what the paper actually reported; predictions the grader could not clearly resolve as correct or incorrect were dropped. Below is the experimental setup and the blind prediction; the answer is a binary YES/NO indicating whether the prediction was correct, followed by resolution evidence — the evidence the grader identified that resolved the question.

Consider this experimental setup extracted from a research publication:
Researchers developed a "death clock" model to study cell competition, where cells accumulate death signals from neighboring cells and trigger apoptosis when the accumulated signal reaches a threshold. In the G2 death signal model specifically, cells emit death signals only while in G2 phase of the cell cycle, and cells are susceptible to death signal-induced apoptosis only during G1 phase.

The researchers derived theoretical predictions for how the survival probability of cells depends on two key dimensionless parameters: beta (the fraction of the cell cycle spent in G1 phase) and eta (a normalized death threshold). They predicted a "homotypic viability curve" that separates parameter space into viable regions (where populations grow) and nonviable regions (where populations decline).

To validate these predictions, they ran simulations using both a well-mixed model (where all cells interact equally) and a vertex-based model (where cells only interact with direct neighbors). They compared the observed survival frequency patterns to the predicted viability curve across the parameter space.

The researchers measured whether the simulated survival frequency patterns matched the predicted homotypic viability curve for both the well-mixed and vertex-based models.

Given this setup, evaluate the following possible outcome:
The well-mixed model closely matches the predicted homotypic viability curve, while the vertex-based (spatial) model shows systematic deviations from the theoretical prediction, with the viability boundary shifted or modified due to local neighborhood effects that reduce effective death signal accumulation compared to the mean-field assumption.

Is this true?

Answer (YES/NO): NO